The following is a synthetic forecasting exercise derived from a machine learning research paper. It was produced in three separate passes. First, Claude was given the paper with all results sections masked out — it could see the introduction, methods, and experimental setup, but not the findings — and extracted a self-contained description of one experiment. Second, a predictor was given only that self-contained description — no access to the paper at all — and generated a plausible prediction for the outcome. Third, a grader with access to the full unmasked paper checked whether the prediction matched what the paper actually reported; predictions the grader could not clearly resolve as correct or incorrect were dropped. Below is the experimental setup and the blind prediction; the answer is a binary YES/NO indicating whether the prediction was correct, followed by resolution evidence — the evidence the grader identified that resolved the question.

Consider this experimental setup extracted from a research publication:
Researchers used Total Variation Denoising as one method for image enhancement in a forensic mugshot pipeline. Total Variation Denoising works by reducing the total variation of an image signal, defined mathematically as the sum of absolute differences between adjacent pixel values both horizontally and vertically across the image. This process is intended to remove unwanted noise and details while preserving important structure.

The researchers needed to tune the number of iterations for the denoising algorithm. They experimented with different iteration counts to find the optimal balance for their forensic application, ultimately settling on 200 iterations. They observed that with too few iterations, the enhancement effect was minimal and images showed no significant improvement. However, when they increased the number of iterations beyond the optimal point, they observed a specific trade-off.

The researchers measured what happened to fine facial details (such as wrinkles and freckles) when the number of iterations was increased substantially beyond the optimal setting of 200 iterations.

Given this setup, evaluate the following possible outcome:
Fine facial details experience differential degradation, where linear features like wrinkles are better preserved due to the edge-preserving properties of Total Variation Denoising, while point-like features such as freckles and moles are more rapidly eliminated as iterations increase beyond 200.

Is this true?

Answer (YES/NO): NO